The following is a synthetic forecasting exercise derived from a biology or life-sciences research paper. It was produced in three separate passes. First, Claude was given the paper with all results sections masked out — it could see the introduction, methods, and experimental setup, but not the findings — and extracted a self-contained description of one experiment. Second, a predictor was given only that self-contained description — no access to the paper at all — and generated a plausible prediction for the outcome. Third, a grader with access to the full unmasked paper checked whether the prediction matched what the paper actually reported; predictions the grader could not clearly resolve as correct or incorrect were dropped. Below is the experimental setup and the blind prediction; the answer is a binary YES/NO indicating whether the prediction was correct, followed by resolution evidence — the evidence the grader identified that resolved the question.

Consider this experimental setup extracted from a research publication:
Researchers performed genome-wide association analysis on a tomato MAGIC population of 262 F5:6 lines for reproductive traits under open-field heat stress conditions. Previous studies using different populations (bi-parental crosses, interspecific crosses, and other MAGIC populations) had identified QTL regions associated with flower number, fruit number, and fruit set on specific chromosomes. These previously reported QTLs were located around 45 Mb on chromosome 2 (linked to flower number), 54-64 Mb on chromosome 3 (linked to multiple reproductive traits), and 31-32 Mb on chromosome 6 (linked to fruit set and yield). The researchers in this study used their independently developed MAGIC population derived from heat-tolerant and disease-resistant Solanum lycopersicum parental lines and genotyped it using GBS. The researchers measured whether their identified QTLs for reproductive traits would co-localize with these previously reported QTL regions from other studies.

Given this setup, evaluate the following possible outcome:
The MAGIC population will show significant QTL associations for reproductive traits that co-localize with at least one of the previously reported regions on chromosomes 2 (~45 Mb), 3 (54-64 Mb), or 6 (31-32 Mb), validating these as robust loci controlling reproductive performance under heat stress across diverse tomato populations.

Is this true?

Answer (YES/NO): YES